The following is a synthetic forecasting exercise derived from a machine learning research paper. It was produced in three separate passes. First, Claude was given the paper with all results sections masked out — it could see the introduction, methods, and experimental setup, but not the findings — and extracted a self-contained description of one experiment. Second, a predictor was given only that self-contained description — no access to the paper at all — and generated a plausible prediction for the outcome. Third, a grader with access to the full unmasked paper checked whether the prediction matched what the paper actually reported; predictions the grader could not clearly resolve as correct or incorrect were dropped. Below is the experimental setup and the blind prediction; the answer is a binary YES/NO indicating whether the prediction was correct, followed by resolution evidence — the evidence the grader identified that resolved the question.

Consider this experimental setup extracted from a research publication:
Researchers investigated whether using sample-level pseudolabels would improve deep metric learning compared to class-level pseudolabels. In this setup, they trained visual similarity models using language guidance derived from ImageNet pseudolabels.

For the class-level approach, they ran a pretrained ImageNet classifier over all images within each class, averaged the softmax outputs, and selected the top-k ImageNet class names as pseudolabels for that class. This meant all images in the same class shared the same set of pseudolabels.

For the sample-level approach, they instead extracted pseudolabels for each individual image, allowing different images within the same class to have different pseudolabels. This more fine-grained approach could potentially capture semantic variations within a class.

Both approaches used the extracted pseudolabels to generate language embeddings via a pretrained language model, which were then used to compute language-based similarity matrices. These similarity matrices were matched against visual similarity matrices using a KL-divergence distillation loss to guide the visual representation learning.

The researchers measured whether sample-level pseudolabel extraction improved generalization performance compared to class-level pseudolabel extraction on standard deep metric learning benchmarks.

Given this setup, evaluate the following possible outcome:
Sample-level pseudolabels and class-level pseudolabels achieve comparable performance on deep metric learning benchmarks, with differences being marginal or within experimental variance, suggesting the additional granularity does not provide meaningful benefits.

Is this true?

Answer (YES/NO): YES